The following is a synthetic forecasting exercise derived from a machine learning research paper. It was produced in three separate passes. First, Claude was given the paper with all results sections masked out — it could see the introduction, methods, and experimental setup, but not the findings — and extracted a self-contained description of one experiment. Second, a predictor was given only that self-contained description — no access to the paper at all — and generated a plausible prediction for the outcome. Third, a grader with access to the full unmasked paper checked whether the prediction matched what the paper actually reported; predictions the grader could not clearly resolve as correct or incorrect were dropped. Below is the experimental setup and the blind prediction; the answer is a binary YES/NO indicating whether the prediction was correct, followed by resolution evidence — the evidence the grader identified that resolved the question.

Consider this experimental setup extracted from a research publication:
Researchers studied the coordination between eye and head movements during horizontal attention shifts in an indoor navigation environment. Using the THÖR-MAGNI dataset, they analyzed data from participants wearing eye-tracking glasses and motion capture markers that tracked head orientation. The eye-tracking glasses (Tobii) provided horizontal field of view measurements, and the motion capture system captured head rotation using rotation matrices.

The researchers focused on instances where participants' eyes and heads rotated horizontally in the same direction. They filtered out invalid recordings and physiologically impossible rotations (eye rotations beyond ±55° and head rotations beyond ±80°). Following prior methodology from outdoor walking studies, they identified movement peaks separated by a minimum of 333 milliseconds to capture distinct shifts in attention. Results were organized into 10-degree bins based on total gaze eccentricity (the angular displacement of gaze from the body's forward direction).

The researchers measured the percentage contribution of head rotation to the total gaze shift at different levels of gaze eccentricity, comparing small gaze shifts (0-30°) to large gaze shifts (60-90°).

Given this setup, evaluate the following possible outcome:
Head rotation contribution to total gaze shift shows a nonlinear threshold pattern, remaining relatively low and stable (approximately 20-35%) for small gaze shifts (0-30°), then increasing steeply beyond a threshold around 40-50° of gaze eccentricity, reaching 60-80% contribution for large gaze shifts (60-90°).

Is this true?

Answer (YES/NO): NO